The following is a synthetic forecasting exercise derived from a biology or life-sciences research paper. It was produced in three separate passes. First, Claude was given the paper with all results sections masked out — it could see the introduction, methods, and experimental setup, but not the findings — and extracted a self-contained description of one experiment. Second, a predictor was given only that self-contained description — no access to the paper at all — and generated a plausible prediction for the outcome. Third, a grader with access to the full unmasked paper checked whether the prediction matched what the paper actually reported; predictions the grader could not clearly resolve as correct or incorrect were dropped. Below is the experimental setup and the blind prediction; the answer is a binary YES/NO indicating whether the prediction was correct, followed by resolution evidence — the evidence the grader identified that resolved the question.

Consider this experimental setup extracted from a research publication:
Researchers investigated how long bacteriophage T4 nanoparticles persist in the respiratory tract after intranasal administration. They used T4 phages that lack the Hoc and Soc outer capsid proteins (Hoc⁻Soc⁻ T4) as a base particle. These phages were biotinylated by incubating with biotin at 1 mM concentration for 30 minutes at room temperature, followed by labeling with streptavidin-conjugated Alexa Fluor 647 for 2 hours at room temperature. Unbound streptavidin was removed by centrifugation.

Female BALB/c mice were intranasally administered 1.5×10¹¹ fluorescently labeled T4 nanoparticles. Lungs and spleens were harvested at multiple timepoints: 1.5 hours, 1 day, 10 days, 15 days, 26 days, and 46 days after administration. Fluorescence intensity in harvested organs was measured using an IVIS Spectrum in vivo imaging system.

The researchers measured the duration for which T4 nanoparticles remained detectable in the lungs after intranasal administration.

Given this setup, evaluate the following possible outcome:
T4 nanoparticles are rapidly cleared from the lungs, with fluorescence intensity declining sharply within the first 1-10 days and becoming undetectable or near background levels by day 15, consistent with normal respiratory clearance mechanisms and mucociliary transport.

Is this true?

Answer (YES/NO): NO